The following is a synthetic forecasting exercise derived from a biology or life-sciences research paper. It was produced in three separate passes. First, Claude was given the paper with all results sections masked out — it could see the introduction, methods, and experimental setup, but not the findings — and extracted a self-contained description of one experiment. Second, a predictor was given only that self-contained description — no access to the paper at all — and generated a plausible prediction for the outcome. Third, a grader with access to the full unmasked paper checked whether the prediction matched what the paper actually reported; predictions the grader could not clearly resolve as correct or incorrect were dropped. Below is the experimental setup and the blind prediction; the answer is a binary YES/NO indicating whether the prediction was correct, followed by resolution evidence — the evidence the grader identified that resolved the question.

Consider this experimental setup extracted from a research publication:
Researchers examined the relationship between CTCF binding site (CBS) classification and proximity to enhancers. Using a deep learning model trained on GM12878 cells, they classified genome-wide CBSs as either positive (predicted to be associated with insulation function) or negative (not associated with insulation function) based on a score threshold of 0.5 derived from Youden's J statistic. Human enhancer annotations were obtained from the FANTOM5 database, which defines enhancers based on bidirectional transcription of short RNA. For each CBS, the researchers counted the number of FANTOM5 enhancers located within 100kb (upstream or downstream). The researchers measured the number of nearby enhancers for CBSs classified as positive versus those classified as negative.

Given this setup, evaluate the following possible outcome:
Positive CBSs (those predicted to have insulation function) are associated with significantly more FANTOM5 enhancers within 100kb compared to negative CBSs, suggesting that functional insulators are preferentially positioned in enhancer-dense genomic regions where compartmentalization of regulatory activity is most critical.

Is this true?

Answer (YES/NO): YES